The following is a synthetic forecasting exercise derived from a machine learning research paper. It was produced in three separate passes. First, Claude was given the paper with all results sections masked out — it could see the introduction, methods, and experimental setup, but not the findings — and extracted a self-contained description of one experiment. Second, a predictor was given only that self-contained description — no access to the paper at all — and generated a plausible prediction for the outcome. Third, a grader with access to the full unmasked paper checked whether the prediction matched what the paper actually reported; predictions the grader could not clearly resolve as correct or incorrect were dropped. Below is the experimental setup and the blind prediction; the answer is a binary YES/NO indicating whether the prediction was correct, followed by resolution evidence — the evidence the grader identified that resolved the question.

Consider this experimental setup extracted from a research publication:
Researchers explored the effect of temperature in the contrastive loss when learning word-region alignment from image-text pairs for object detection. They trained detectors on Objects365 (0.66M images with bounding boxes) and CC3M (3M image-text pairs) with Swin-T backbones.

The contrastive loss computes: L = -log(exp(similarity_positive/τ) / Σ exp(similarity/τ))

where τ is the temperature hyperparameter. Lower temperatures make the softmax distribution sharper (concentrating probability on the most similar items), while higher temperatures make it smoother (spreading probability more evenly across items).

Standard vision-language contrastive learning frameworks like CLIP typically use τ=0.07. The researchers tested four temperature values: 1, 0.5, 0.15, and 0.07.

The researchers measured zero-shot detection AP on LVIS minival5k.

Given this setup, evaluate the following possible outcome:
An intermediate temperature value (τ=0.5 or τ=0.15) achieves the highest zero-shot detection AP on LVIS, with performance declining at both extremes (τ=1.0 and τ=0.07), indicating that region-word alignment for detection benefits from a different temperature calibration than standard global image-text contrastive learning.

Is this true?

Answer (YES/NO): YES